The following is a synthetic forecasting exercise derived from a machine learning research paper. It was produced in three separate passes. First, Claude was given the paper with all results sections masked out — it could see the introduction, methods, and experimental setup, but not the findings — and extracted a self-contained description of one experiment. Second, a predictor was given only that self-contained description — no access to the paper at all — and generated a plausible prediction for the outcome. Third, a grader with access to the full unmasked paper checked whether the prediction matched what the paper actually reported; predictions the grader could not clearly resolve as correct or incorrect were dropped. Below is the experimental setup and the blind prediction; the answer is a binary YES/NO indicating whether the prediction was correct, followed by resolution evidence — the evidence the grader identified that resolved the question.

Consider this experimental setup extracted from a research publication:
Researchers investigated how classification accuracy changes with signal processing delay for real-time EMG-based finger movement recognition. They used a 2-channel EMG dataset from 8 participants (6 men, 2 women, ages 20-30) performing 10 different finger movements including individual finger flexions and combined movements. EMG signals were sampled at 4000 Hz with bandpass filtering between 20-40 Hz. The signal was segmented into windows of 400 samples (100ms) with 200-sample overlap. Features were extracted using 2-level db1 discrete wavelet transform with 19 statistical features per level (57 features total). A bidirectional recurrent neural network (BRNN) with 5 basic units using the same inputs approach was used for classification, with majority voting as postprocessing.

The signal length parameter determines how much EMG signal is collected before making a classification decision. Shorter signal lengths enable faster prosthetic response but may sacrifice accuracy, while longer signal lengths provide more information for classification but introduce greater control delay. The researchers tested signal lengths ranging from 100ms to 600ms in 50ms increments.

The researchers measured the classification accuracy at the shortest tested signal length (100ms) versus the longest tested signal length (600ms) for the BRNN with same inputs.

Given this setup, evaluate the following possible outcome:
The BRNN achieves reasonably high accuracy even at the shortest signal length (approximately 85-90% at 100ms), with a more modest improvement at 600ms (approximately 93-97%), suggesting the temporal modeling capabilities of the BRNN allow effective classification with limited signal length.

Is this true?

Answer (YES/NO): NO